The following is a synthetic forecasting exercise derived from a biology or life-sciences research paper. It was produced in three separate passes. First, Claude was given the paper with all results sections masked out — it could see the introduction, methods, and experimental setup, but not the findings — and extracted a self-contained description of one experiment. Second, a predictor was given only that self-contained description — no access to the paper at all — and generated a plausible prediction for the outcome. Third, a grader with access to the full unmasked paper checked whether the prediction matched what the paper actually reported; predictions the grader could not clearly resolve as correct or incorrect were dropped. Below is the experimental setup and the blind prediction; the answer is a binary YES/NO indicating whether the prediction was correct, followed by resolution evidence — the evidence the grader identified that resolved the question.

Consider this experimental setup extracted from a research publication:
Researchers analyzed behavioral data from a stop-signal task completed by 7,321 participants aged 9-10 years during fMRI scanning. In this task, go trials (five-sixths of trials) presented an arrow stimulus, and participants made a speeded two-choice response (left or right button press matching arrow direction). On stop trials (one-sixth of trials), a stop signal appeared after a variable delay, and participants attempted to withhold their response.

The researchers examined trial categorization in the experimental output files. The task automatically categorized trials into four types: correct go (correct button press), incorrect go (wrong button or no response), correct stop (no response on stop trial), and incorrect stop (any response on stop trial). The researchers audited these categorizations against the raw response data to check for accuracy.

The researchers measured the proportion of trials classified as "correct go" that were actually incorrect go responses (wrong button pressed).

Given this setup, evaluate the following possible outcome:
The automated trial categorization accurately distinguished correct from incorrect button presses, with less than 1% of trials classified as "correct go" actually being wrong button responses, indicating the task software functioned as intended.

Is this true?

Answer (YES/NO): NO